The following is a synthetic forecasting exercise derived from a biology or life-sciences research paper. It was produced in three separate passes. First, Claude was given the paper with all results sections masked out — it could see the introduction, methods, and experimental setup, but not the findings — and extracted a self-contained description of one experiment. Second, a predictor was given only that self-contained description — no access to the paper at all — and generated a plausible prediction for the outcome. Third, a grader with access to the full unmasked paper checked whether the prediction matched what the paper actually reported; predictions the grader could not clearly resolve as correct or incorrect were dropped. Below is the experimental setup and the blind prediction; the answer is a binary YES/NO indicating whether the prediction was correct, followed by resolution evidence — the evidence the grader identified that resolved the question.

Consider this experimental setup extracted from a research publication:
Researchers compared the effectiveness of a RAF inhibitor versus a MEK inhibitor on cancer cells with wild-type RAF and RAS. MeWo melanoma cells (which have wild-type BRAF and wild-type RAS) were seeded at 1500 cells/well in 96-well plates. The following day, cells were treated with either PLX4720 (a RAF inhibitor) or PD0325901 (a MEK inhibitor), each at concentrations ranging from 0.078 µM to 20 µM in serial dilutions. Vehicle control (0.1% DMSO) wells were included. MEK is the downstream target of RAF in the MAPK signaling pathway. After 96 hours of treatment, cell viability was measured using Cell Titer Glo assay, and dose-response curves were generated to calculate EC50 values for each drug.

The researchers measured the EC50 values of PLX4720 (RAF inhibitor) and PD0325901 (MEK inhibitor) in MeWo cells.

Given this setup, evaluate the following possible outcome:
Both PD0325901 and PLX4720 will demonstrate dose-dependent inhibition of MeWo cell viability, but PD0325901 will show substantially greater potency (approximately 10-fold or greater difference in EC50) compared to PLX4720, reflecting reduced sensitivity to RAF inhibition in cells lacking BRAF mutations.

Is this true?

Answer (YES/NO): NO